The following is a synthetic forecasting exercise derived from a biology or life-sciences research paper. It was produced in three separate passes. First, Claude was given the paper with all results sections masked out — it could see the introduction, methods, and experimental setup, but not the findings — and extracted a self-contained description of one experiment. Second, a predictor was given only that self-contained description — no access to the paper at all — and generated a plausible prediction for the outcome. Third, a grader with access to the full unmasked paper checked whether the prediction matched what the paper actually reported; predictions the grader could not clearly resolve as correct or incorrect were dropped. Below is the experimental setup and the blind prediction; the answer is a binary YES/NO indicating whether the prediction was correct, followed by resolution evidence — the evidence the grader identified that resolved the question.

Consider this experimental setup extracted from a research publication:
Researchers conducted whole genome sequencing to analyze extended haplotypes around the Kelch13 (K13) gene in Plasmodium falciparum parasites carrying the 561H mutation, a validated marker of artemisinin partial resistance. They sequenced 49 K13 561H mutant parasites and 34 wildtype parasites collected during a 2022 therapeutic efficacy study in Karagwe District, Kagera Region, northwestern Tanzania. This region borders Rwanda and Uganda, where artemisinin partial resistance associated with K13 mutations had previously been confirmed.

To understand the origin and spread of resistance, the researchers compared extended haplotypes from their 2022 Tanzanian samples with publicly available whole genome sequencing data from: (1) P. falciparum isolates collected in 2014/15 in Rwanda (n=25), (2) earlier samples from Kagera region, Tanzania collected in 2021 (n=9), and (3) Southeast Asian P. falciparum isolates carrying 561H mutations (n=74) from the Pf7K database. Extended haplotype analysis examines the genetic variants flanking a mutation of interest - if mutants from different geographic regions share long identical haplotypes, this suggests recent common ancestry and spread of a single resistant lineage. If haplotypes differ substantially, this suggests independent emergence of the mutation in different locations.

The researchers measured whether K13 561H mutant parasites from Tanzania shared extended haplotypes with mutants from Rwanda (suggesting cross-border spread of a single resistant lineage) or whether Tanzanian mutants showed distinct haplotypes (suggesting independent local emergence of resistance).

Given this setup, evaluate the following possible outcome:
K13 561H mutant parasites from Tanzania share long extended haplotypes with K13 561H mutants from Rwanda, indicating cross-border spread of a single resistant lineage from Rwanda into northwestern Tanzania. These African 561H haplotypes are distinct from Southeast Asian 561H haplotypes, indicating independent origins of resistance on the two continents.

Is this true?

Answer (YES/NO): NO